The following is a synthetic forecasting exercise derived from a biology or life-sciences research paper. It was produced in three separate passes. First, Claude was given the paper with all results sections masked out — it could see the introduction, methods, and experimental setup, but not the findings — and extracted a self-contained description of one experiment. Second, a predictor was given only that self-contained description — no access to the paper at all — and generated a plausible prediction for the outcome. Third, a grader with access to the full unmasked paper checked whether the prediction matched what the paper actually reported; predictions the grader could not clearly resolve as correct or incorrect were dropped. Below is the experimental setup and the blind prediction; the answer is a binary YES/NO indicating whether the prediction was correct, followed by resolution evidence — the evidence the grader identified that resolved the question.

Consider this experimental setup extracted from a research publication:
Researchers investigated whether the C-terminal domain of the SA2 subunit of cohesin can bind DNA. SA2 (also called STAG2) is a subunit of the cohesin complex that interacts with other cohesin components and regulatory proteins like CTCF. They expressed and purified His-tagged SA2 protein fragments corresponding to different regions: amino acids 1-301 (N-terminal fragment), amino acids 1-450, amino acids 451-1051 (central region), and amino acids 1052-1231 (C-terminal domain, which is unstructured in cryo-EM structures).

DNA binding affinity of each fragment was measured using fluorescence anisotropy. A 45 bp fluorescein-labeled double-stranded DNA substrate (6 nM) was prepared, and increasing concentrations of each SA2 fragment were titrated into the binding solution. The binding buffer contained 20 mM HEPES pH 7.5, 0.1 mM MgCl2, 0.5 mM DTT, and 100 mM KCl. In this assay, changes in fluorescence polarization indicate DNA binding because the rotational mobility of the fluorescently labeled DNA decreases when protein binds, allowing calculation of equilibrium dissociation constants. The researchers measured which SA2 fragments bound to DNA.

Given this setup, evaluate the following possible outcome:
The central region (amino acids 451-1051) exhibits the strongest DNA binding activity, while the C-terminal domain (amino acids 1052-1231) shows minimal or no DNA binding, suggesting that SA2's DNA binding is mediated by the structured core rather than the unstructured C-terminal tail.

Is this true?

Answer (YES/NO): NO